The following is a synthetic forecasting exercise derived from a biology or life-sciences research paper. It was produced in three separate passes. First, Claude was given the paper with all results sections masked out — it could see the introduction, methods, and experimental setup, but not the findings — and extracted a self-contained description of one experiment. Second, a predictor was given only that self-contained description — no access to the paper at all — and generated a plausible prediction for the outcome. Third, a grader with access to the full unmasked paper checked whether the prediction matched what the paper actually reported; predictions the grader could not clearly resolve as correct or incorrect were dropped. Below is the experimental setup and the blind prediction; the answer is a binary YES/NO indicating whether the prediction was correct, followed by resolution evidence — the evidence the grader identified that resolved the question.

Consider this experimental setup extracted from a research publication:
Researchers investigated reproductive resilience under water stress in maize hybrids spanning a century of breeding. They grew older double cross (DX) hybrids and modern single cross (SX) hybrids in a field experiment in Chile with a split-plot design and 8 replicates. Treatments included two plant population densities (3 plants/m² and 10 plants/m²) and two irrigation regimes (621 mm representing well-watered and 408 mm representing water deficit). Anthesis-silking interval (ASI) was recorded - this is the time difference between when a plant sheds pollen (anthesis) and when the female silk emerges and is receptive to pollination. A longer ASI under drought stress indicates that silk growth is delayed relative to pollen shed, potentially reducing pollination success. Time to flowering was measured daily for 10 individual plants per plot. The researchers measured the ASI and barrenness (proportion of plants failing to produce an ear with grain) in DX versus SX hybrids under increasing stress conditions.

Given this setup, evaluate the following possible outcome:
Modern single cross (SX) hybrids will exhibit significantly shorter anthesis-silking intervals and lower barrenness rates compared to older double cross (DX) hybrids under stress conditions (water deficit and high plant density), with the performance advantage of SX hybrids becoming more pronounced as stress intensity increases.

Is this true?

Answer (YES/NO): YES